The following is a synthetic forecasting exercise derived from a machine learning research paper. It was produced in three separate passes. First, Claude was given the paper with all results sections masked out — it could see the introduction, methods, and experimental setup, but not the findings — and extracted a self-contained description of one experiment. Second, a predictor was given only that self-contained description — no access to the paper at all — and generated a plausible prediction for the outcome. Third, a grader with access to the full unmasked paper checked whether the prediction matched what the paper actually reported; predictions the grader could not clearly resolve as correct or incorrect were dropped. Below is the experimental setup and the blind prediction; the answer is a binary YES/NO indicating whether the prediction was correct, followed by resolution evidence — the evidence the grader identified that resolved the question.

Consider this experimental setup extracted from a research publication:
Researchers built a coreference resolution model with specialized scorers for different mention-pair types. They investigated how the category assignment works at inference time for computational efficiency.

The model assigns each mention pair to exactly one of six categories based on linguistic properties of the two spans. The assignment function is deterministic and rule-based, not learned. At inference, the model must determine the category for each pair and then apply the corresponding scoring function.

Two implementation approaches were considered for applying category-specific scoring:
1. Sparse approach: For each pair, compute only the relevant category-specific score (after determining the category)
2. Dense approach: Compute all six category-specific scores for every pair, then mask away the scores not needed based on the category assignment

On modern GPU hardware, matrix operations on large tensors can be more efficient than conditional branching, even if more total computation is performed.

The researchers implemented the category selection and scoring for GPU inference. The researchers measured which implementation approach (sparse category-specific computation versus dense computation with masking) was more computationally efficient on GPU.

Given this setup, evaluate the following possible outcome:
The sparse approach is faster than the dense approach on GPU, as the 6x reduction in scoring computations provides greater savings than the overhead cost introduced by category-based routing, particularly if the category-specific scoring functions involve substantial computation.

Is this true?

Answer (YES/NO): NO